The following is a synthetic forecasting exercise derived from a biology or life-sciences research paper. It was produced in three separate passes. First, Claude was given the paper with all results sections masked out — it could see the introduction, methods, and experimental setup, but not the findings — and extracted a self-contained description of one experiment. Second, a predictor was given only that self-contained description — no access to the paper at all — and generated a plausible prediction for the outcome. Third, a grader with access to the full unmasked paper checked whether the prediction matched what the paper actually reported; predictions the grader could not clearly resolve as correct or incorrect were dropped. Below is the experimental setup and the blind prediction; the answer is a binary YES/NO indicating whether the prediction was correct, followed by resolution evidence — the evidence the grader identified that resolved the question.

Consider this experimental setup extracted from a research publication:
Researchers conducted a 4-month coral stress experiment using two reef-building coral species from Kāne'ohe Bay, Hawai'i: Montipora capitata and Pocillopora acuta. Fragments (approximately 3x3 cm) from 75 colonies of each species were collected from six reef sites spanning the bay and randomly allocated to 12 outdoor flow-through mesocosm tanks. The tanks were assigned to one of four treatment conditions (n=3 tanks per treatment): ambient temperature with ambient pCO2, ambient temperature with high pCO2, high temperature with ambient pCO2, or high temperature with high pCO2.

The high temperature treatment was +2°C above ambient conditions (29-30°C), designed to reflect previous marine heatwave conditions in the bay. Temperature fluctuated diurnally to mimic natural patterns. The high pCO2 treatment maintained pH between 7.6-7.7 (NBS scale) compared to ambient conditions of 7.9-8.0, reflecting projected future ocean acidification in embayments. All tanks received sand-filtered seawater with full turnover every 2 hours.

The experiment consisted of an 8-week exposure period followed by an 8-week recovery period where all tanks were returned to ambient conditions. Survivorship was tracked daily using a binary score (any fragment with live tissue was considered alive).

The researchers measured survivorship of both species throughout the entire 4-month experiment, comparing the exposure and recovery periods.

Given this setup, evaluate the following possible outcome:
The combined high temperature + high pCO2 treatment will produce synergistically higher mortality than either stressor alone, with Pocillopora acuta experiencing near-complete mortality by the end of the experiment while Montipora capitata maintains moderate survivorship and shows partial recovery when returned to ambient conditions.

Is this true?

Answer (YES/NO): NO